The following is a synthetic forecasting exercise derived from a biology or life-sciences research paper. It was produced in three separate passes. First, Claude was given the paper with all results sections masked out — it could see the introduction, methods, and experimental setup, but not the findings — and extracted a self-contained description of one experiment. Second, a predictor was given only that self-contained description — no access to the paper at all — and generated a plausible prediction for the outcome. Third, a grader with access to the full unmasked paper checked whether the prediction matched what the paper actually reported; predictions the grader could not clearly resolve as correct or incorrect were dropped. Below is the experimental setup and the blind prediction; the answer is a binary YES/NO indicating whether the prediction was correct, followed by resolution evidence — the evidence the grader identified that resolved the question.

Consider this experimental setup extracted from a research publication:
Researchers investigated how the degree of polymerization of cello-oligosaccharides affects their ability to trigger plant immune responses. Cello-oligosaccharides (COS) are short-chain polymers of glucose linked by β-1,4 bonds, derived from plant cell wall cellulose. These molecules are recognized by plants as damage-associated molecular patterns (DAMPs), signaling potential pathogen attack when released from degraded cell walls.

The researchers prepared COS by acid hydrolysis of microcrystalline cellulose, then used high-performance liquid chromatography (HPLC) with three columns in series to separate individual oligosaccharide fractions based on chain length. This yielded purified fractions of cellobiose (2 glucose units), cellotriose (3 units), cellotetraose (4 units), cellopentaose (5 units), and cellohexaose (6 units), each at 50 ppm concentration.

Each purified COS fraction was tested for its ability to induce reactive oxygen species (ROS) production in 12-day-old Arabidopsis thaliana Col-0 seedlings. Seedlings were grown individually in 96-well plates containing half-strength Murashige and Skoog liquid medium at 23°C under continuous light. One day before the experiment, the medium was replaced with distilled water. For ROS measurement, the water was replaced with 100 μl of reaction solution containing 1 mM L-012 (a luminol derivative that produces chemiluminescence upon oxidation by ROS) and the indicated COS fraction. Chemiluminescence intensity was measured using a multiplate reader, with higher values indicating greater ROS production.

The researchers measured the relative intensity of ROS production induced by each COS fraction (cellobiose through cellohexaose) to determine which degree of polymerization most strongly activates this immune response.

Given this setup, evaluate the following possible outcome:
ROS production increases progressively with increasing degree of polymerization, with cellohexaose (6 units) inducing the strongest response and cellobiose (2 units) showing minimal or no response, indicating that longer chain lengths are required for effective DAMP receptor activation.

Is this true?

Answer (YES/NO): NO